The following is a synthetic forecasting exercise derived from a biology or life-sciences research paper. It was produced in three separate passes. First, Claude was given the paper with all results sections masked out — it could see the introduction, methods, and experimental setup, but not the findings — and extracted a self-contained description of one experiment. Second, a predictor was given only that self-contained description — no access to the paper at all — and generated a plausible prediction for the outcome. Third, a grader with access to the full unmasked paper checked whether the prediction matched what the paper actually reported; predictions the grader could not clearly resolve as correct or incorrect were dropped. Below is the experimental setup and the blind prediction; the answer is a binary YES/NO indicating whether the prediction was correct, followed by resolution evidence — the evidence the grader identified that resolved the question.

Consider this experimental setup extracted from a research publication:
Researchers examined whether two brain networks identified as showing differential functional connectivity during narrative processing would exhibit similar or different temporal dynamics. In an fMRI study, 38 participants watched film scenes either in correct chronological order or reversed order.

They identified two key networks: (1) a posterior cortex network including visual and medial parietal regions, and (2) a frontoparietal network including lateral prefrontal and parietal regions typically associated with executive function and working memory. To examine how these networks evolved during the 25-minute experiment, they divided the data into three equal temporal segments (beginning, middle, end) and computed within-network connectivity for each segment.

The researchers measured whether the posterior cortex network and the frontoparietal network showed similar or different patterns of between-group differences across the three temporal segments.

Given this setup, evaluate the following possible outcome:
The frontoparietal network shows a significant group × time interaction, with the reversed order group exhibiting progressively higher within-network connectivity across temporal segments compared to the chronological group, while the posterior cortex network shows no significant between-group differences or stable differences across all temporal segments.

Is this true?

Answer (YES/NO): NO